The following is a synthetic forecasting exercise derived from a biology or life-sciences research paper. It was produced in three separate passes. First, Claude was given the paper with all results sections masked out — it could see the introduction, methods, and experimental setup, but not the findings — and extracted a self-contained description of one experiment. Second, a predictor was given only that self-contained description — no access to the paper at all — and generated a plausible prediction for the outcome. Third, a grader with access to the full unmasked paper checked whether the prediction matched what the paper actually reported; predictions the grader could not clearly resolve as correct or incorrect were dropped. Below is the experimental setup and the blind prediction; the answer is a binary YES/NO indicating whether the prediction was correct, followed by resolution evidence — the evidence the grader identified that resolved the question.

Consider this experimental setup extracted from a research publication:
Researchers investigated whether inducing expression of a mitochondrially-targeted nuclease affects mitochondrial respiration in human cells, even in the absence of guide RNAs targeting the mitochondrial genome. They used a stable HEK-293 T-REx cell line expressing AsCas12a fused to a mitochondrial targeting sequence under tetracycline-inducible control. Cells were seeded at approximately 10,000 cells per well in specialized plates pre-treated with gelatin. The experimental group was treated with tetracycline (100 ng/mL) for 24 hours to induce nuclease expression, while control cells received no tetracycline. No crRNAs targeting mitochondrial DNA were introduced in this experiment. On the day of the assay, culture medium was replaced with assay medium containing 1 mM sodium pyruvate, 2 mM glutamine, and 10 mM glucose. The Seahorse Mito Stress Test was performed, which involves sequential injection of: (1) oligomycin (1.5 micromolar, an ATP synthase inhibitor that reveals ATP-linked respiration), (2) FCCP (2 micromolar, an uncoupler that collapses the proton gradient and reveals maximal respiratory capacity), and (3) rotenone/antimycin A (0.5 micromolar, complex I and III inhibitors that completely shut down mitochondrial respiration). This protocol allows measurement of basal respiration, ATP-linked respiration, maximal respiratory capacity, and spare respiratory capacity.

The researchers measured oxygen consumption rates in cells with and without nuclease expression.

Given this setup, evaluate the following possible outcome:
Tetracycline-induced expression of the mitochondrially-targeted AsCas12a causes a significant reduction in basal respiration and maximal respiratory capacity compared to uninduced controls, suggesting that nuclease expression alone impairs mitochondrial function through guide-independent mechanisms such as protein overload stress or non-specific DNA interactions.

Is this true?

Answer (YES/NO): NO